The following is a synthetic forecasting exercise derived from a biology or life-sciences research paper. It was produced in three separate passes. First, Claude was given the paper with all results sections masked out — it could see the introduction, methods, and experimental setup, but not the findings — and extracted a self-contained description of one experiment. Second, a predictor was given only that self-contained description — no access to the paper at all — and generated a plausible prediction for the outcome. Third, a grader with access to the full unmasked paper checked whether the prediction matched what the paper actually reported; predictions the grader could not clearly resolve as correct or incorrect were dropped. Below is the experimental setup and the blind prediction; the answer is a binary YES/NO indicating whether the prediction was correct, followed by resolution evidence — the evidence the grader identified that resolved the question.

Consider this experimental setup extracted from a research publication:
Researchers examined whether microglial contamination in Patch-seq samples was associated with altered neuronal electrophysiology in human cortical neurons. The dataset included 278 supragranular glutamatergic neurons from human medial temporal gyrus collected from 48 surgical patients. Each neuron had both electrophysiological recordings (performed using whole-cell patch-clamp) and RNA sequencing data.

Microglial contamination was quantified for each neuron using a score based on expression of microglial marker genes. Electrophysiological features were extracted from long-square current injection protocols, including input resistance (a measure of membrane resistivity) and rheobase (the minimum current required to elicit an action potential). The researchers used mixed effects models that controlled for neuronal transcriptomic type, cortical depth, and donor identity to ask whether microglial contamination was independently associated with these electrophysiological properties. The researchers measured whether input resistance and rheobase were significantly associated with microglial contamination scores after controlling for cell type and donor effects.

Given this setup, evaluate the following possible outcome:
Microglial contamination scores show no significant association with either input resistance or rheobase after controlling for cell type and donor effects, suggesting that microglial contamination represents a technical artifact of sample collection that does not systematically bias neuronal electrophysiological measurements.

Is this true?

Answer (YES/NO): NO